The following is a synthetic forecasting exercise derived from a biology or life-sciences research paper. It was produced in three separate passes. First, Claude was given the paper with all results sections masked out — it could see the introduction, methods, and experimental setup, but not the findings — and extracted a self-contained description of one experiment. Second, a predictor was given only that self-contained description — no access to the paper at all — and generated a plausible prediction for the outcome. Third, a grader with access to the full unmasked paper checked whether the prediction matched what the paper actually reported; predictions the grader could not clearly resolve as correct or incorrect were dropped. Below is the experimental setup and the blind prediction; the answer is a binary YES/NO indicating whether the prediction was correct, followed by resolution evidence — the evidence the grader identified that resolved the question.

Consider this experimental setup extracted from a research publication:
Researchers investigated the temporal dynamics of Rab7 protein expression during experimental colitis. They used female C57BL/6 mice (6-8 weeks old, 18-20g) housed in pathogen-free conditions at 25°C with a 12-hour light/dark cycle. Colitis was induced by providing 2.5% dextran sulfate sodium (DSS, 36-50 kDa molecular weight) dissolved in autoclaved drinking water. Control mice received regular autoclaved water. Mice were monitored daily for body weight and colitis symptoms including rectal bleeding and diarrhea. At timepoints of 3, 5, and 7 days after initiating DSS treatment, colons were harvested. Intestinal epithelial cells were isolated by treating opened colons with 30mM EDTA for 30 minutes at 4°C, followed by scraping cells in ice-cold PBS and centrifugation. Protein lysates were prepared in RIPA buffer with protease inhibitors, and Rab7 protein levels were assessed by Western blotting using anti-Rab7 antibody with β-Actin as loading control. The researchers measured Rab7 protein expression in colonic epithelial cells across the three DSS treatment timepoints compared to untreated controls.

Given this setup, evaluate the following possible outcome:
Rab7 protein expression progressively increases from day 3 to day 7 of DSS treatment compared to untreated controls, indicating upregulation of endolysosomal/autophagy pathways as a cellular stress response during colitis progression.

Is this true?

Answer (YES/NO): NO